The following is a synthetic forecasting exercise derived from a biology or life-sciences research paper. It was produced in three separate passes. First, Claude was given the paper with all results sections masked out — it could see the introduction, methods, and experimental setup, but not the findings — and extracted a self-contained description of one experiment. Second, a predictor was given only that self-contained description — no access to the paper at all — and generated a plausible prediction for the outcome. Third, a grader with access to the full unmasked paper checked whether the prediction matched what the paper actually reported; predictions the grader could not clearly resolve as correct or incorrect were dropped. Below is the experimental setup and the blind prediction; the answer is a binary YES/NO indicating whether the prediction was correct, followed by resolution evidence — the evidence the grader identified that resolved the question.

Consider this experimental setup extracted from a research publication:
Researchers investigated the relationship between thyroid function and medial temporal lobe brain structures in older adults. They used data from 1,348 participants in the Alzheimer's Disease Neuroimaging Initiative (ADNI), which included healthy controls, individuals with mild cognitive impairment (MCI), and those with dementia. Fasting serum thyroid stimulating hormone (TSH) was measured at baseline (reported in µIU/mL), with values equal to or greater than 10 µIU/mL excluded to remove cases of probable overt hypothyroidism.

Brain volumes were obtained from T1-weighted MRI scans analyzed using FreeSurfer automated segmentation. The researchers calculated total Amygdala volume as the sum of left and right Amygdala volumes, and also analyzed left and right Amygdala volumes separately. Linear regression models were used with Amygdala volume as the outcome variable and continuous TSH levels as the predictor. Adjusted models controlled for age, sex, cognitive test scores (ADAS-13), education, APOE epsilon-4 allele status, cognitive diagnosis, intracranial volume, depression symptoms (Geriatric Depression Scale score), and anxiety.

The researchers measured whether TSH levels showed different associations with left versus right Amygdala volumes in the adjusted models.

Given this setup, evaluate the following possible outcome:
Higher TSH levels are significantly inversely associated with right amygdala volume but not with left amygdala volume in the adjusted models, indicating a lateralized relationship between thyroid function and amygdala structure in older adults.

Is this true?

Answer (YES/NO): NO